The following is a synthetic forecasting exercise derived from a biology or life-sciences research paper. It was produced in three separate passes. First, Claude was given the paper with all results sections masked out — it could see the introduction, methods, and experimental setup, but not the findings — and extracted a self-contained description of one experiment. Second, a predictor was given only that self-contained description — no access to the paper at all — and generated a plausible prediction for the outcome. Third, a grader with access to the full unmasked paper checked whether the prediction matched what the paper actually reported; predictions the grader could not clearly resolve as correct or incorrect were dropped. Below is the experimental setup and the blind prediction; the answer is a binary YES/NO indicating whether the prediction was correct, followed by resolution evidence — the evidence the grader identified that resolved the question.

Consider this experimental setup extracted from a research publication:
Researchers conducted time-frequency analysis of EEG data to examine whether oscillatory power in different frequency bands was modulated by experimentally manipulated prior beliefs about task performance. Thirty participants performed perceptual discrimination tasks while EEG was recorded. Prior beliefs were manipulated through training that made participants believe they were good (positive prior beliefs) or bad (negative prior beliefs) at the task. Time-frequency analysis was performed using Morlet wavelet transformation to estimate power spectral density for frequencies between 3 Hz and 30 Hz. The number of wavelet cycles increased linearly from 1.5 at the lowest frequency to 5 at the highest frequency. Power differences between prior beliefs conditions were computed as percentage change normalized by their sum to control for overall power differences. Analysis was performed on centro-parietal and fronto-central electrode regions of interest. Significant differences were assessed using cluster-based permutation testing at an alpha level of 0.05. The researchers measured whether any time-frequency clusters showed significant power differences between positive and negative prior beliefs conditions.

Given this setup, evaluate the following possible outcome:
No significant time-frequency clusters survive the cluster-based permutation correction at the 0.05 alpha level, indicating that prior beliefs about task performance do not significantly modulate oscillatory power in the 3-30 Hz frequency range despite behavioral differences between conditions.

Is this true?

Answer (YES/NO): YES